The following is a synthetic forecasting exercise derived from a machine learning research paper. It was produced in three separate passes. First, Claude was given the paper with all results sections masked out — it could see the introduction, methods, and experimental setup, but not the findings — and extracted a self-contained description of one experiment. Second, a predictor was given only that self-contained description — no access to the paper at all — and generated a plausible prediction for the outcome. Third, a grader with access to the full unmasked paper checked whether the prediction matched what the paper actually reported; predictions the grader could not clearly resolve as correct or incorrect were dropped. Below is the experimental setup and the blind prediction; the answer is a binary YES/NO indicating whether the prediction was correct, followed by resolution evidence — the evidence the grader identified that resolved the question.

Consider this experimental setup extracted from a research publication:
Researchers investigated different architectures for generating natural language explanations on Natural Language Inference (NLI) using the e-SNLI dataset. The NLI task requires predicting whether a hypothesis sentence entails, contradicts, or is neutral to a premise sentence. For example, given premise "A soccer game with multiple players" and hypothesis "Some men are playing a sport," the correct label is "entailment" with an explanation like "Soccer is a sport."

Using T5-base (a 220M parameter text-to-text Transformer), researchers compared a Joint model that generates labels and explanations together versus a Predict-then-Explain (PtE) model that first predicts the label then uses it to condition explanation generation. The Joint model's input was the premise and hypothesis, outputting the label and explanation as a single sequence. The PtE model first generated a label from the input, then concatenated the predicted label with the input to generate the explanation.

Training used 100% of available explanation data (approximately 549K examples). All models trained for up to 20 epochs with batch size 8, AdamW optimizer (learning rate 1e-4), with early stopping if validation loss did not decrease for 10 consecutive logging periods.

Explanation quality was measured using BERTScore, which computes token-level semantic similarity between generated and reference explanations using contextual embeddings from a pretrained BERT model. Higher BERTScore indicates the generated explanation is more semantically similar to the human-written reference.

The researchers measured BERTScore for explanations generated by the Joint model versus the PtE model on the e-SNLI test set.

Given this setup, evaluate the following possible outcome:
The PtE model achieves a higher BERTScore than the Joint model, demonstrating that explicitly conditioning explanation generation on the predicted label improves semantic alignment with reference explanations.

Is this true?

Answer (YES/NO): YES